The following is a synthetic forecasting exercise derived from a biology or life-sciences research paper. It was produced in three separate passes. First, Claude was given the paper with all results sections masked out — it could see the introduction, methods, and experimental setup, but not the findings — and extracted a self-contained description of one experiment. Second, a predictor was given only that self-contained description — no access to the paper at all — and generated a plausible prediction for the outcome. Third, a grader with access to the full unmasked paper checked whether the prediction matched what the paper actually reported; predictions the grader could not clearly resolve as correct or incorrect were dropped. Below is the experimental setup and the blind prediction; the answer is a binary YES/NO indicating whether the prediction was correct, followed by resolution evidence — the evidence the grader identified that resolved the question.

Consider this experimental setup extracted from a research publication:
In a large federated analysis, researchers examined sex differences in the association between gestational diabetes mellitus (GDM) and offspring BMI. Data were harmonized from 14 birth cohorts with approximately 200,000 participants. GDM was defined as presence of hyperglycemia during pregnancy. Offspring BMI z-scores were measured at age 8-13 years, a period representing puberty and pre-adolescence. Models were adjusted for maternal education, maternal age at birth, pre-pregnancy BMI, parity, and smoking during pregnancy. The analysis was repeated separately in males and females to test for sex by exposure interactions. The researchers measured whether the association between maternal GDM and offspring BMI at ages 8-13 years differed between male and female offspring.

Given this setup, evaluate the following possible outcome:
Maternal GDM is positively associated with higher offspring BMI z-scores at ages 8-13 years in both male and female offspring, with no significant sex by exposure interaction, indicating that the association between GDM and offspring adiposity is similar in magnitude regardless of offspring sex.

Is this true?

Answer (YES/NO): NO